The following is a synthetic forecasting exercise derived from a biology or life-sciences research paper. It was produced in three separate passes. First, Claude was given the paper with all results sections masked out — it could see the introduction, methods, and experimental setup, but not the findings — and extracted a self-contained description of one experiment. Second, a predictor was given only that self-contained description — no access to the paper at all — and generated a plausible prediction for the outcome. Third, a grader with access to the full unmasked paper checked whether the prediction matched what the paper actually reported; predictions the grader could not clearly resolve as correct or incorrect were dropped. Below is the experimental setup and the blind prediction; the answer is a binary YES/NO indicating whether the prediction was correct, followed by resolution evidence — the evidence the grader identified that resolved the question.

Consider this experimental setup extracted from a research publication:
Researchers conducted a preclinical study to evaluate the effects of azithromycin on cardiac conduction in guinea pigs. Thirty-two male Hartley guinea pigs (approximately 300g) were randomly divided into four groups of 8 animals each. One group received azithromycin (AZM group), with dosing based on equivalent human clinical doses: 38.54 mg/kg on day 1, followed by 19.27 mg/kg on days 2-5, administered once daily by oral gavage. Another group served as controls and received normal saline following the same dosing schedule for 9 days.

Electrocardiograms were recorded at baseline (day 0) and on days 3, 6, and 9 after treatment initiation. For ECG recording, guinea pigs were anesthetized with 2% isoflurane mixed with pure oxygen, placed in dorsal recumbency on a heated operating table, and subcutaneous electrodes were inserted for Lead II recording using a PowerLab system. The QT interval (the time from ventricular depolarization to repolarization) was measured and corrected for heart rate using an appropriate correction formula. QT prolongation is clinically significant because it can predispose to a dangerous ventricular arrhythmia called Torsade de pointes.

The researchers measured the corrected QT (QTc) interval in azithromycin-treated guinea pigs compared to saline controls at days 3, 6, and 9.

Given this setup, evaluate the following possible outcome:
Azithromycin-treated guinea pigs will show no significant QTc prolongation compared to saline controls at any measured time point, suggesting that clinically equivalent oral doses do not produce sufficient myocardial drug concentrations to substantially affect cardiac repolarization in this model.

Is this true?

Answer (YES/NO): NO